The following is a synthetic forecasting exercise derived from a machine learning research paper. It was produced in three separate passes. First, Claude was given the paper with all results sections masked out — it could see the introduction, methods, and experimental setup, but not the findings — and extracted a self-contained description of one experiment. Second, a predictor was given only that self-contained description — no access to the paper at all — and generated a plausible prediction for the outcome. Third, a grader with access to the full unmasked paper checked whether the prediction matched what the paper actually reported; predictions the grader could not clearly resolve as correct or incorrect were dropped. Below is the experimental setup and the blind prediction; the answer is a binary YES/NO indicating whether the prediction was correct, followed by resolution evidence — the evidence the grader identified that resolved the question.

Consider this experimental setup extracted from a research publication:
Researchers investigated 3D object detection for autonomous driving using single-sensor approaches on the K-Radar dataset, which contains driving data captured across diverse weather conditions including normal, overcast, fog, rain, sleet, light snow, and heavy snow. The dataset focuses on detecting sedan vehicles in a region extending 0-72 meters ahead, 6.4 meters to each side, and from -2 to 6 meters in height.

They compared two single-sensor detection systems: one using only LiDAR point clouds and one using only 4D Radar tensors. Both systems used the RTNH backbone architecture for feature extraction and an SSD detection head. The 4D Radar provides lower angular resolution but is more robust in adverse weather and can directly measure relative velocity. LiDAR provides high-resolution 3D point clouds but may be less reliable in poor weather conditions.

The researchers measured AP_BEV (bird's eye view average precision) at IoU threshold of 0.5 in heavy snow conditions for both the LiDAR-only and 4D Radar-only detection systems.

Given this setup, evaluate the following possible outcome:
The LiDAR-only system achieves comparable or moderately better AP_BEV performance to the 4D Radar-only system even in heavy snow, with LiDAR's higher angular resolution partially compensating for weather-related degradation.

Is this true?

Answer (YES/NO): NO